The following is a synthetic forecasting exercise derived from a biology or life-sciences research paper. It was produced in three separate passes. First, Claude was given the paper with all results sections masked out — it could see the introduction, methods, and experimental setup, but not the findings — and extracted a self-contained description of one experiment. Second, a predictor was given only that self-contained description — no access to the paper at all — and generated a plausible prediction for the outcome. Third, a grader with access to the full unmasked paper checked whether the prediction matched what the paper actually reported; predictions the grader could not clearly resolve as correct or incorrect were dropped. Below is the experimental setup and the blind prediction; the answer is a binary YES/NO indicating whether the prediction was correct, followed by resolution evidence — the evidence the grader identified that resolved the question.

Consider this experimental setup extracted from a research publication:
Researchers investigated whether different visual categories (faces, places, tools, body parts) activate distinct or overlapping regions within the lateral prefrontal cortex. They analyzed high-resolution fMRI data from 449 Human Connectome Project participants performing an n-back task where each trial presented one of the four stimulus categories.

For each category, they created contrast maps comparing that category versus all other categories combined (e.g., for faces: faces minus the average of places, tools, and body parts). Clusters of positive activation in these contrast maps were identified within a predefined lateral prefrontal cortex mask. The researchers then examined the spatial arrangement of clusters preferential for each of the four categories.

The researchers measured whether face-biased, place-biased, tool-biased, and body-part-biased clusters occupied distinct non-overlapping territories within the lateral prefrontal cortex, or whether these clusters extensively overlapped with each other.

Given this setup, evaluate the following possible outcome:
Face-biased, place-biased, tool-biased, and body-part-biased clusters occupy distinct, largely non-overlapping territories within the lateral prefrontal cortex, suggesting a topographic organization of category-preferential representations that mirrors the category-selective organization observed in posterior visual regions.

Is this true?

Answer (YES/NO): YES